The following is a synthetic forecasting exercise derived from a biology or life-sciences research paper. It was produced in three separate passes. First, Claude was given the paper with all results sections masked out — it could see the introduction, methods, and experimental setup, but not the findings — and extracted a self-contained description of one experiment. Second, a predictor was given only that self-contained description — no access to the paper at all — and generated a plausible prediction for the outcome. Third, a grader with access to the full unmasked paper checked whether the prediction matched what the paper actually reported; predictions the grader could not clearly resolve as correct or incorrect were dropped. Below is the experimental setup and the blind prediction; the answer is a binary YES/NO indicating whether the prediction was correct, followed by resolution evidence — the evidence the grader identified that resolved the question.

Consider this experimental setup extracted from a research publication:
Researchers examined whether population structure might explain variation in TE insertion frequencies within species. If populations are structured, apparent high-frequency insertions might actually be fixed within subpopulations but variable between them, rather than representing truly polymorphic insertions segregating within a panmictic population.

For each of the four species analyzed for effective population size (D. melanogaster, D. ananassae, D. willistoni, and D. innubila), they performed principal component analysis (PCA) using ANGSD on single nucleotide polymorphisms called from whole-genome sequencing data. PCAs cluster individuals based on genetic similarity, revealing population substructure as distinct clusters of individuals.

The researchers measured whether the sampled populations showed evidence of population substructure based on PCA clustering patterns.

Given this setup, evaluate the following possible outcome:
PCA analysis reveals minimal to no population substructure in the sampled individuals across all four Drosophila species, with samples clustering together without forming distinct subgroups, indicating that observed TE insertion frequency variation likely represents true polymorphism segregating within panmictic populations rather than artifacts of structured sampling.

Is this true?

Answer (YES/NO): NO